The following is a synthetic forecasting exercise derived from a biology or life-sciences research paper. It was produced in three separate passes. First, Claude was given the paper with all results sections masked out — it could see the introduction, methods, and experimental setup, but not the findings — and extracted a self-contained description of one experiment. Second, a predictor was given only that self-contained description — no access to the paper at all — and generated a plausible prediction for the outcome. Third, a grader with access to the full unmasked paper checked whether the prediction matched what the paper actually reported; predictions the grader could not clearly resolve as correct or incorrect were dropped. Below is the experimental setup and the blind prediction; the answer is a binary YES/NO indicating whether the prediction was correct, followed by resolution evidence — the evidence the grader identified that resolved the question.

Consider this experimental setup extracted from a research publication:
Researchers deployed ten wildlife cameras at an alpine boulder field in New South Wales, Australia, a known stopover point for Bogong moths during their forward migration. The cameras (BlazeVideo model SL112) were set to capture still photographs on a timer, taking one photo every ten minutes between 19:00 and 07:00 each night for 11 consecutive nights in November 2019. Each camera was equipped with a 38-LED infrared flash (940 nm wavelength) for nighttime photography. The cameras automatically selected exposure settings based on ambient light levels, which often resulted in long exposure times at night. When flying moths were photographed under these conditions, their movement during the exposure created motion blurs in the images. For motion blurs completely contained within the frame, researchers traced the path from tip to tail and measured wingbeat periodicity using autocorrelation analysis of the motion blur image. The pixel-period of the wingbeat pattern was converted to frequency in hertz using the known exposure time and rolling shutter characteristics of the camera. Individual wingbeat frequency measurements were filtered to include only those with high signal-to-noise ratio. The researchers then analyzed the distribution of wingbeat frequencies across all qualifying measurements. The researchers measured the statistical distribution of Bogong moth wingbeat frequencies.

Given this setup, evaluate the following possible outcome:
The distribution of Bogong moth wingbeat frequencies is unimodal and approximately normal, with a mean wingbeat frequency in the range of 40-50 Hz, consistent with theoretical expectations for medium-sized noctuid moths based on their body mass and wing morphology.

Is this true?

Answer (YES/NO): NO